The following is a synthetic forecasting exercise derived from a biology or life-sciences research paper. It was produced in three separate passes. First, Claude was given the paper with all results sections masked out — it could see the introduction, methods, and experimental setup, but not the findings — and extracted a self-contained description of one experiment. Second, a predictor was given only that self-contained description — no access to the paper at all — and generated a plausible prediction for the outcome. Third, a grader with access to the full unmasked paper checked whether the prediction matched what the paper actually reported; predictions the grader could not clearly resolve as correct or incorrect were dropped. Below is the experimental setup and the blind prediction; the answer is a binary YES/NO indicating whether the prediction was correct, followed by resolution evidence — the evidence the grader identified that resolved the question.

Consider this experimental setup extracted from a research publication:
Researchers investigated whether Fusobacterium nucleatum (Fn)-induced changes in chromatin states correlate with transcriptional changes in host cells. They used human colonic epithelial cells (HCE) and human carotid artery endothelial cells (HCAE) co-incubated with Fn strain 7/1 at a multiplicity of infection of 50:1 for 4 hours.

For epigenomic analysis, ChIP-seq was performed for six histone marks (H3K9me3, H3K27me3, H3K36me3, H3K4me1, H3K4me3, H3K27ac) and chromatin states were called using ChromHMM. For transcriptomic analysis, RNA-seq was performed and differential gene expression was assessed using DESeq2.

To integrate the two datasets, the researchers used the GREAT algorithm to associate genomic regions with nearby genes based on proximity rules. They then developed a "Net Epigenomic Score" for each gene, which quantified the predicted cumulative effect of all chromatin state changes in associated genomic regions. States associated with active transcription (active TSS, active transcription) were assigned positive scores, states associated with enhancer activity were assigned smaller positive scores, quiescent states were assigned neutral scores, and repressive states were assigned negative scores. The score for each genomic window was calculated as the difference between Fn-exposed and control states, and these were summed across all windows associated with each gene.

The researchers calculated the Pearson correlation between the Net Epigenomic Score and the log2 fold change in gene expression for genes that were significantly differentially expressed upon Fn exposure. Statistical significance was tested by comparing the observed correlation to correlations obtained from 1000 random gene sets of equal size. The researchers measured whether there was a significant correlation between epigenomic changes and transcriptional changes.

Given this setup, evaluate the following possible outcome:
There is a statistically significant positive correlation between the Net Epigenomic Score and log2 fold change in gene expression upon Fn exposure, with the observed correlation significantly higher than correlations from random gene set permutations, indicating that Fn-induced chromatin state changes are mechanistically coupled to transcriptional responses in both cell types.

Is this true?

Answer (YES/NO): NO